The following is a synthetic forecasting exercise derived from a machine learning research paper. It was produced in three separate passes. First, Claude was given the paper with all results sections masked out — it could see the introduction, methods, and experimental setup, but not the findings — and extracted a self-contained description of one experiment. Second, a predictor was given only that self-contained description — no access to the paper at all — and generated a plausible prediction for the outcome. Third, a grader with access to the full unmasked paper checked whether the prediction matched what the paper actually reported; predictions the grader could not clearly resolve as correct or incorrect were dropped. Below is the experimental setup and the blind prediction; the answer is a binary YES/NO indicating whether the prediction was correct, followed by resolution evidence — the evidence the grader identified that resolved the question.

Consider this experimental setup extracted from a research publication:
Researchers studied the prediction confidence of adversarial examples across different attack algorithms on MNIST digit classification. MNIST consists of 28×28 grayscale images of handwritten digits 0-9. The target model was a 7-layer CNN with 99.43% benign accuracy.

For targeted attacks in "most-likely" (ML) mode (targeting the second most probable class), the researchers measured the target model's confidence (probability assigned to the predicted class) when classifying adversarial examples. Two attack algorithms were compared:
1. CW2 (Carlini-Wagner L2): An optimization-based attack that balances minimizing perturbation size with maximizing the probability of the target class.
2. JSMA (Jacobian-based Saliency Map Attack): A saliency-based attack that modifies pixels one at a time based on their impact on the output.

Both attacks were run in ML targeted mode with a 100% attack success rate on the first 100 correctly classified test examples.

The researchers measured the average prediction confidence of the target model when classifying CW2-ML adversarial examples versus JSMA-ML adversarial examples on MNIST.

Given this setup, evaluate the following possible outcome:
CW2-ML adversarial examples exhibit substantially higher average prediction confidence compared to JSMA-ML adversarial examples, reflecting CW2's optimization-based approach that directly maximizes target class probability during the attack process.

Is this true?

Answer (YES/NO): YES